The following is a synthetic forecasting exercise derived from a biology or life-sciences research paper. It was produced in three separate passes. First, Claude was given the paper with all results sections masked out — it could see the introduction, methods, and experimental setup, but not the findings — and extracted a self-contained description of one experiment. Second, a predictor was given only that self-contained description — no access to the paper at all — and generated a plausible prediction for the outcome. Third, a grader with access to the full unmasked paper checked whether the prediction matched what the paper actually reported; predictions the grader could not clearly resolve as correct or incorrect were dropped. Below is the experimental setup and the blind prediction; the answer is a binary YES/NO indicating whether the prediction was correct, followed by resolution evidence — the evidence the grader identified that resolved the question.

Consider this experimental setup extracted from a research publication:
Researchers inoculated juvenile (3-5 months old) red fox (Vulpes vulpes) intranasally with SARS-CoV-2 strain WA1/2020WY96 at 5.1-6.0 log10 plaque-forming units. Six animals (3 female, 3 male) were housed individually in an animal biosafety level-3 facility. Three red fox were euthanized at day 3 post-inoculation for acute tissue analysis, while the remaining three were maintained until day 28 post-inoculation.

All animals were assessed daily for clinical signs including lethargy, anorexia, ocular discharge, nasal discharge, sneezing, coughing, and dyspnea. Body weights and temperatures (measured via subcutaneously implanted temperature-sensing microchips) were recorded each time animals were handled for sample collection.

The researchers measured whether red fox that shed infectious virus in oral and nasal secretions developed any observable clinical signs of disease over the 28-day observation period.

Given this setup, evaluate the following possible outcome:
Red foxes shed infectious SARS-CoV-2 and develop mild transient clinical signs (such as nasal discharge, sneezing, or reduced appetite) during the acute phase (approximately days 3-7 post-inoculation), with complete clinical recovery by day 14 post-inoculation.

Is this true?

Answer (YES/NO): YES